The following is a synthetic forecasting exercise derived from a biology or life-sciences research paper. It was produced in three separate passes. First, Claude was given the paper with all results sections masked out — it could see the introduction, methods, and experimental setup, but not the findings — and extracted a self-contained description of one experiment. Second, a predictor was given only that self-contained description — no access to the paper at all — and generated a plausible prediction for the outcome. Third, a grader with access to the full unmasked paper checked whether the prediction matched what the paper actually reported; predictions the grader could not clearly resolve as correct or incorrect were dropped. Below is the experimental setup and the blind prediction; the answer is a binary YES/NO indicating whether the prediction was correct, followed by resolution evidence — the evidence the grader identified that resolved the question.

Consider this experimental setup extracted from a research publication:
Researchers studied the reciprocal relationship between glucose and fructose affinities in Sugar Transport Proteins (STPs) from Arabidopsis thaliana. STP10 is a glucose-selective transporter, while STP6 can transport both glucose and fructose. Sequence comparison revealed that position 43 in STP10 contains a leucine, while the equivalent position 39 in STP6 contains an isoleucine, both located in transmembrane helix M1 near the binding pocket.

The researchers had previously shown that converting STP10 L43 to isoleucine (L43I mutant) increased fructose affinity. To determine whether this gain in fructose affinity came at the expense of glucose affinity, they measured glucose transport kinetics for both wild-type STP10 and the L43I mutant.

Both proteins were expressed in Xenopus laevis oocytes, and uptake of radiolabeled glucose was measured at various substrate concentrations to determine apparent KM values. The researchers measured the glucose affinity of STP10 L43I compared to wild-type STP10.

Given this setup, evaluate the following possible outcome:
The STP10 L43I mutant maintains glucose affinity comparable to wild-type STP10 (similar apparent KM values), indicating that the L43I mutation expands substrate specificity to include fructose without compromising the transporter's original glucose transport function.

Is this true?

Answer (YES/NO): NO